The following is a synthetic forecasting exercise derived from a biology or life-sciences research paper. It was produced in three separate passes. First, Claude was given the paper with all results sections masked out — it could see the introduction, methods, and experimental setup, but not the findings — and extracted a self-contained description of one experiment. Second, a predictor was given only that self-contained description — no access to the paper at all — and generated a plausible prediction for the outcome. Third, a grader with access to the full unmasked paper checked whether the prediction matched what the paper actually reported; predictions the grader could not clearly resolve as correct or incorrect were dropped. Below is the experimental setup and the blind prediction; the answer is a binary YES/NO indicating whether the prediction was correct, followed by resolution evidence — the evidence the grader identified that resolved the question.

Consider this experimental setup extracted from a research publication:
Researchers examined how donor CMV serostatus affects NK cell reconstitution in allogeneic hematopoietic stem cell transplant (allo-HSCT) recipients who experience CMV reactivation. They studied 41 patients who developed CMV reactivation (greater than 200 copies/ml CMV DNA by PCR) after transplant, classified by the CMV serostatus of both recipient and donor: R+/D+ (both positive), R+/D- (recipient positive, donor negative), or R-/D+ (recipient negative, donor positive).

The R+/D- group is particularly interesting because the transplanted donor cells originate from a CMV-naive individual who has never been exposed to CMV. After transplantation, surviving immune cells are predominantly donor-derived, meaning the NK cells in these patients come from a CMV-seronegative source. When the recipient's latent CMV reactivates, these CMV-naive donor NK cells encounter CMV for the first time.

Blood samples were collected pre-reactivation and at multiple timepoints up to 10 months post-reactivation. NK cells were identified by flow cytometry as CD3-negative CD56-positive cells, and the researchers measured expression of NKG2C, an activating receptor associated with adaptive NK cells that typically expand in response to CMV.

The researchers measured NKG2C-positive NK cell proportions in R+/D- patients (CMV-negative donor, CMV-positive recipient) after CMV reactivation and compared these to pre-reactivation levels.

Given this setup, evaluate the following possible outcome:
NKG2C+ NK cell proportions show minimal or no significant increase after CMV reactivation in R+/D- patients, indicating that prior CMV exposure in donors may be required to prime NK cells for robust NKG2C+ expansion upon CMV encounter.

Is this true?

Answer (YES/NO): NO